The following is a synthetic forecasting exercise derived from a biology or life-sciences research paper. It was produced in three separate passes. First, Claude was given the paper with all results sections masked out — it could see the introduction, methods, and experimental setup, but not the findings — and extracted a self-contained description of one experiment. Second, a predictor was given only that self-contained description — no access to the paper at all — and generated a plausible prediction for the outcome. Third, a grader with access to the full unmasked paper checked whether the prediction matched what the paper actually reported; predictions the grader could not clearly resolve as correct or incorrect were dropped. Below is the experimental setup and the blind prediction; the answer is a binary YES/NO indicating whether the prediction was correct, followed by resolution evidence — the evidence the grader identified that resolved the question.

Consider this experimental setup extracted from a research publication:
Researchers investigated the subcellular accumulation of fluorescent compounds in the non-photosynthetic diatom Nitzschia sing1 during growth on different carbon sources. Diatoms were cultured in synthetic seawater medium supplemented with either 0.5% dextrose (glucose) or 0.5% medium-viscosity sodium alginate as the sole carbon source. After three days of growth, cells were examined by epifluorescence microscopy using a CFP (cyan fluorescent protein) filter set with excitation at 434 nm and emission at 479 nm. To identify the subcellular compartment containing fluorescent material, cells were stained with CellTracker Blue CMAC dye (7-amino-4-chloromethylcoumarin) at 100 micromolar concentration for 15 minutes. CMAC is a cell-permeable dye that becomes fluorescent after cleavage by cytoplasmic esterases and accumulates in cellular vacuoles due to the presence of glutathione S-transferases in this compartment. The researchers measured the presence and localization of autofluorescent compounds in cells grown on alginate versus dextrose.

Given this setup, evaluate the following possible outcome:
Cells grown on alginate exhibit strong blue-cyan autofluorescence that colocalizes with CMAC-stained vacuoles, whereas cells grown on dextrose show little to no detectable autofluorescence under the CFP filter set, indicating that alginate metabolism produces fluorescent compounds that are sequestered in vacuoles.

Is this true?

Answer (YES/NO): YES